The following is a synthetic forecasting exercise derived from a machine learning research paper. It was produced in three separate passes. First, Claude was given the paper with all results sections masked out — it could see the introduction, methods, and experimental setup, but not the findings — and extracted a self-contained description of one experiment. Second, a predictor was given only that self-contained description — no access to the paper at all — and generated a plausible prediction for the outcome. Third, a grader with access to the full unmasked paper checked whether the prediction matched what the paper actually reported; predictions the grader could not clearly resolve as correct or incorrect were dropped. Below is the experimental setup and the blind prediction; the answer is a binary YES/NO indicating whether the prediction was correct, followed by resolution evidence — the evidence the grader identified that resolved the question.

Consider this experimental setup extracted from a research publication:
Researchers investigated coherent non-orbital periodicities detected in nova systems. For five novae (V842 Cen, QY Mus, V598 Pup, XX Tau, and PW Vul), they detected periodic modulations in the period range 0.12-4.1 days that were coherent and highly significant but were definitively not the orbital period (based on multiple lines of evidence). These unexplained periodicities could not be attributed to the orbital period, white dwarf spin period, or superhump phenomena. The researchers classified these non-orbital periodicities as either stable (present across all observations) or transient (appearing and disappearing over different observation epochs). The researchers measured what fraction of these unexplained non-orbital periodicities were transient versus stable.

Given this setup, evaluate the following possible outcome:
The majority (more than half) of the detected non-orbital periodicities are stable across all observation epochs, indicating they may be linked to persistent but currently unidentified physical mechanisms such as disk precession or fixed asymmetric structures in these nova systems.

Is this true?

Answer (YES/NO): NO